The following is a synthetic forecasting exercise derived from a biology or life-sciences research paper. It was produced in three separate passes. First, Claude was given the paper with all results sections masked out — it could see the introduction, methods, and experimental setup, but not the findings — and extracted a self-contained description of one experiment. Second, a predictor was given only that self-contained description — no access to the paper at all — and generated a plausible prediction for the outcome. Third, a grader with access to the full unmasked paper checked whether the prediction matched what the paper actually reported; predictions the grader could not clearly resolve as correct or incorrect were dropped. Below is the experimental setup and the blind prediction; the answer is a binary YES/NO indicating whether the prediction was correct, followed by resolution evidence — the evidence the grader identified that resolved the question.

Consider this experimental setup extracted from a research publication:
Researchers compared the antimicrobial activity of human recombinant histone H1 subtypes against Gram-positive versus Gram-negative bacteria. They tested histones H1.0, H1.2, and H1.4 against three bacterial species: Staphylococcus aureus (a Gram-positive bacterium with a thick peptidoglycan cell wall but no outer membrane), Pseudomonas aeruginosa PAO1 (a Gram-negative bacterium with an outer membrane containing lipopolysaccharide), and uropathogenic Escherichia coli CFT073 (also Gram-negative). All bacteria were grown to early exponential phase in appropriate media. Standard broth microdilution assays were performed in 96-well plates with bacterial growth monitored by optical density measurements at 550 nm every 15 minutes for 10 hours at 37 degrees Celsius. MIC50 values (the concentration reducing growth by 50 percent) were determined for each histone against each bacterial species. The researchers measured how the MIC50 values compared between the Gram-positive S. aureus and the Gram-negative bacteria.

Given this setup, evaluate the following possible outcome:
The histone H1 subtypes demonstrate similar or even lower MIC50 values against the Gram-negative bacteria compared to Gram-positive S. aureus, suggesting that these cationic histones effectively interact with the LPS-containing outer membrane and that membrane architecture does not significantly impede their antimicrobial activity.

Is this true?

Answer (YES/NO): YES